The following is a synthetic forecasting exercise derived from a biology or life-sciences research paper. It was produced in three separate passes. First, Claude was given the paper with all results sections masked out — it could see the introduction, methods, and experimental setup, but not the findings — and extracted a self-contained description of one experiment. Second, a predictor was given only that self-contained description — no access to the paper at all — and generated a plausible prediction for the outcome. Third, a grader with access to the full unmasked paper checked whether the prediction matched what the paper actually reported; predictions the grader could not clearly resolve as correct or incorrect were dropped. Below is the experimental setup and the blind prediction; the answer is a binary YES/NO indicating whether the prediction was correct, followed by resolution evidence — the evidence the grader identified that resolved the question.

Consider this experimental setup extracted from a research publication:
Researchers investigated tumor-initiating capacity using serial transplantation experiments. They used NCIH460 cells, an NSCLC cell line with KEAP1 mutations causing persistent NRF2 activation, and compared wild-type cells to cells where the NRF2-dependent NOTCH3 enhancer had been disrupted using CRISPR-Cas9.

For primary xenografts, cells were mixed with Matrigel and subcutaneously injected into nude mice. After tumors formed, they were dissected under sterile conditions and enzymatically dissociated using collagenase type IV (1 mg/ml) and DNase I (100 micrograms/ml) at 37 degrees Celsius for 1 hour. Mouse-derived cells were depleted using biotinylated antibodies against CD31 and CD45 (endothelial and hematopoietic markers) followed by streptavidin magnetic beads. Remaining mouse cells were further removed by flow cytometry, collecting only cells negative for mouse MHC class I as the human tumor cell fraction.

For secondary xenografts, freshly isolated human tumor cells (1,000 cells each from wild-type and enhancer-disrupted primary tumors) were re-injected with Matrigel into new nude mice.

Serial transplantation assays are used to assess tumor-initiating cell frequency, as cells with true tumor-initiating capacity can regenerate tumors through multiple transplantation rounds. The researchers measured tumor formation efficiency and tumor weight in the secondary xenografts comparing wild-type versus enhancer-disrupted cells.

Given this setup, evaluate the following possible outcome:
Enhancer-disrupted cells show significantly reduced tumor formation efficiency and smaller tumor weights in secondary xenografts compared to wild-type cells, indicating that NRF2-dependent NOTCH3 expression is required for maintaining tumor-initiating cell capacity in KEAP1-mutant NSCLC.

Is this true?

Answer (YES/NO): YES